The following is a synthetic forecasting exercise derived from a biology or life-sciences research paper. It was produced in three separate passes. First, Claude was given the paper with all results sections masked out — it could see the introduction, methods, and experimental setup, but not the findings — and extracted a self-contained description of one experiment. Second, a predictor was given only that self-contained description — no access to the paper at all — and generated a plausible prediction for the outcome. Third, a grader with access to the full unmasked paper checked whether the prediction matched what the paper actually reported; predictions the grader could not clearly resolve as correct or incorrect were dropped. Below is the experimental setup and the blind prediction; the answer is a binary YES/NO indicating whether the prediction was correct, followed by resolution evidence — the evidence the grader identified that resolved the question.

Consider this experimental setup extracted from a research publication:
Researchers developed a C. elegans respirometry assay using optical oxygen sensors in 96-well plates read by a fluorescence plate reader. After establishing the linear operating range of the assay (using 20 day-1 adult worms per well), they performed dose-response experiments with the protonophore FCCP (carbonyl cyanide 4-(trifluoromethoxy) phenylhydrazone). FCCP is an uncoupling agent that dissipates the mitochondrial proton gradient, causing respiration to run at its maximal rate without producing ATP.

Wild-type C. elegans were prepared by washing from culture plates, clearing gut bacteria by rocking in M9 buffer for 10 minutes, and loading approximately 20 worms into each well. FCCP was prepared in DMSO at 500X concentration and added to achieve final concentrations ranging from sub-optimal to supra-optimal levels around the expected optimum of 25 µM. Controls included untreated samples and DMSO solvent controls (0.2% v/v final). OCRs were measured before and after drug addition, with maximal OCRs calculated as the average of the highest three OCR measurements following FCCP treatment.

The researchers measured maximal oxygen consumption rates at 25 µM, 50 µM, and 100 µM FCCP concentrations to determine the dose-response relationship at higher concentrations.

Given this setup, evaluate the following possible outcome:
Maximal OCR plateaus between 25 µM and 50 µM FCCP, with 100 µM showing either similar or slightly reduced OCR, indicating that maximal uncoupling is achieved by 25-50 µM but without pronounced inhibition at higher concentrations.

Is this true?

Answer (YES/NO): NO